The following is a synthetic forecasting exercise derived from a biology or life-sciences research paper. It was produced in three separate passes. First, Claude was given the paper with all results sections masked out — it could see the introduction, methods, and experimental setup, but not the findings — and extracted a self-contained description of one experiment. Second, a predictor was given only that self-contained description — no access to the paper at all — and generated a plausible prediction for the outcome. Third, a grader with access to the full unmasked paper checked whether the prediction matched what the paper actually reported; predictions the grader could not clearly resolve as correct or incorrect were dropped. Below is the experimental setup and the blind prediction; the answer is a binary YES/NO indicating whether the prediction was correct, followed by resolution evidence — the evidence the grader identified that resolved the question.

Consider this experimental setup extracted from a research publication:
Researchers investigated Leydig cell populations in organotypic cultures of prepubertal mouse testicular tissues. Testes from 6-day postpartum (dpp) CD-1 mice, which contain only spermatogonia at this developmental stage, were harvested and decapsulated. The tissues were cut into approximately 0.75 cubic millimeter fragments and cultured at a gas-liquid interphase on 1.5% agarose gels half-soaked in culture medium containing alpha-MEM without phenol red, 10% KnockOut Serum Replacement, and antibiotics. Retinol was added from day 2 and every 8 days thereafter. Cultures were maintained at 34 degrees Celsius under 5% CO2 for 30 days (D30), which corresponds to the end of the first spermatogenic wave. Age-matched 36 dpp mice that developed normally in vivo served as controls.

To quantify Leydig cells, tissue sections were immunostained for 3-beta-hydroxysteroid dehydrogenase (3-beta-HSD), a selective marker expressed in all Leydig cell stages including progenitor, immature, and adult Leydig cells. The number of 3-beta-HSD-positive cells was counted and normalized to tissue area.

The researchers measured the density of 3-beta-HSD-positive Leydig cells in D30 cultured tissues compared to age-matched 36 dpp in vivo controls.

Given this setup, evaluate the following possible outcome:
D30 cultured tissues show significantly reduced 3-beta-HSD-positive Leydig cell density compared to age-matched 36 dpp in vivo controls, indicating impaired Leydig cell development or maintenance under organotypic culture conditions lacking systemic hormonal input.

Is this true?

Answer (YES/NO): NO